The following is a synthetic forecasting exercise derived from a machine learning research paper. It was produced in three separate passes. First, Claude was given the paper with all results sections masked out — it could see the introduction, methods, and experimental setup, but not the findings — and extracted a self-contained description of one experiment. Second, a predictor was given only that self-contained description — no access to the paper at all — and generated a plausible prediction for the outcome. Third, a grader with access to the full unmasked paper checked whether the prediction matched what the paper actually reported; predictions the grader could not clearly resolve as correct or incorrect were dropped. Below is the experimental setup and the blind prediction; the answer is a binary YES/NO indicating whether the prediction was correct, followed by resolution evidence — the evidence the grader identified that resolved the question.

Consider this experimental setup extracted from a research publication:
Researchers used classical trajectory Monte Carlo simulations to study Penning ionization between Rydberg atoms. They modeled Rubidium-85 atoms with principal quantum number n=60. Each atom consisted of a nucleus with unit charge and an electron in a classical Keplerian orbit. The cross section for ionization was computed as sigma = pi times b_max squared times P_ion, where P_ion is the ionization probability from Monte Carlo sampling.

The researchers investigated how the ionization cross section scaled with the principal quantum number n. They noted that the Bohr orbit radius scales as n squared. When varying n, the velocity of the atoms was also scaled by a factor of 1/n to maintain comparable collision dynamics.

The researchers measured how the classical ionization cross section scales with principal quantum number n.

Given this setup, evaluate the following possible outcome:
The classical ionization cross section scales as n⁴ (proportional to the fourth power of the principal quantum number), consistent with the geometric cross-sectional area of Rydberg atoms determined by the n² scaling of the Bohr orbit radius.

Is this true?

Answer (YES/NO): YES